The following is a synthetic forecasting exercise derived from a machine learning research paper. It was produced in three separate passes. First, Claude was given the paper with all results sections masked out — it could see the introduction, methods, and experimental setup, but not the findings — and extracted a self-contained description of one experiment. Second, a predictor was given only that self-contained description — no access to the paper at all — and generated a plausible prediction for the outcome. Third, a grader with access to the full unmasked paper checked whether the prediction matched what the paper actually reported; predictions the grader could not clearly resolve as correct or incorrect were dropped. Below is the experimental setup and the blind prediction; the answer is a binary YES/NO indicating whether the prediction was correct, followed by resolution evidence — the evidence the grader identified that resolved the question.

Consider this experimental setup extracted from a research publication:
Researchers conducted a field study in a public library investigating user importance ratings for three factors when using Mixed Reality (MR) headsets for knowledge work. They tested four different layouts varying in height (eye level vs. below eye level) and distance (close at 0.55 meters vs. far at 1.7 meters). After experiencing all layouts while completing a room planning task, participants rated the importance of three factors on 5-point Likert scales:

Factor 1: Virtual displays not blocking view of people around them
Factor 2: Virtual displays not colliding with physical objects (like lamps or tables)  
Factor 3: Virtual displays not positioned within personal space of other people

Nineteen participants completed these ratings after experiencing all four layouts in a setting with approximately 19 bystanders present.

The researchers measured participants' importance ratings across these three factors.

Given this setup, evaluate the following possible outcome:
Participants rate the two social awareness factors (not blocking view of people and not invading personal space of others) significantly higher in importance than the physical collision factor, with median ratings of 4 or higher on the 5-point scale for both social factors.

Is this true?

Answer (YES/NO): NO